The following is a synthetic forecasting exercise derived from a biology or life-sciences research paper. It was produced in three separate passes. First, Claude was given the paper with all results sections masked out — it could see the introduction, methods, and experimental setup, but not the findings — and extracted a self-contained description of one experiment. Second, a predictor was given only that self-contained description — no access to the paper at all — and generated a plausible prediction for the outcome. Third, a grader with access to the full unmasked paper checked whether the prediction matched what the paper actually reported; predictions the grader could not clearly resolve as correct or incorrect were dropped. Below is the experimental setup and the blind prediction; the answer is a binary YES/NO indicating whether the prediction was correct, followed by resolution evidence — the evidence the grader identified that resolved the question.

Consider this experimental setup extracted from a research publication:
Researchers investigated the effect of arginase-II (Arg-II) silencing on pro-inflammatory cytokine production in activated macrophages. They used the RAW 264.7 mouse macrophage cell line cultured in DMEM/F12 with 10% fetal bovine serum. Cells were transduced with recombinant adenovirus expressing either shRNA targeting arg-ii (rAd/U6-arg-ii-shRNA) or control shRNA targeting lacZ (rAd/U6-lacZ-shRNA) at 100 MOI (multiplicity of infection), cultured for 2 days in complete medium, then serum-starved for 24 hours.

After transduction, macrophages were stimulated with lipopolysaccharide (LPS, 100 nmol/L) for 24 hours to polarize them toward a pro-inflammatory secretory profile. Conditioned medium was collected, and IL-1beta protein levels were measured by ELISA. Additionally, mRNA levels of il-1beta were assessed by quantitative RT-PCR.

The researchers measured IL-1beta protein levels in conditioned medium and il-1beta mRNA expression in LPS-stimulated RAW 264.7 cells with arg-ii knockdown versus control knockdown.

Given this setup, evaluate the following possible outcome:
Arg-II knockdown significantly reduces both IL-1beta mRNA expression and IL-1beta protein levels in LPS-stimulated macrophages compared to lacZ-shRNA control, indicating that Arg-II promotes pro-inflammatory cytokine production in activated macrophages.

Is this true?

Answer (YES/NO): YES